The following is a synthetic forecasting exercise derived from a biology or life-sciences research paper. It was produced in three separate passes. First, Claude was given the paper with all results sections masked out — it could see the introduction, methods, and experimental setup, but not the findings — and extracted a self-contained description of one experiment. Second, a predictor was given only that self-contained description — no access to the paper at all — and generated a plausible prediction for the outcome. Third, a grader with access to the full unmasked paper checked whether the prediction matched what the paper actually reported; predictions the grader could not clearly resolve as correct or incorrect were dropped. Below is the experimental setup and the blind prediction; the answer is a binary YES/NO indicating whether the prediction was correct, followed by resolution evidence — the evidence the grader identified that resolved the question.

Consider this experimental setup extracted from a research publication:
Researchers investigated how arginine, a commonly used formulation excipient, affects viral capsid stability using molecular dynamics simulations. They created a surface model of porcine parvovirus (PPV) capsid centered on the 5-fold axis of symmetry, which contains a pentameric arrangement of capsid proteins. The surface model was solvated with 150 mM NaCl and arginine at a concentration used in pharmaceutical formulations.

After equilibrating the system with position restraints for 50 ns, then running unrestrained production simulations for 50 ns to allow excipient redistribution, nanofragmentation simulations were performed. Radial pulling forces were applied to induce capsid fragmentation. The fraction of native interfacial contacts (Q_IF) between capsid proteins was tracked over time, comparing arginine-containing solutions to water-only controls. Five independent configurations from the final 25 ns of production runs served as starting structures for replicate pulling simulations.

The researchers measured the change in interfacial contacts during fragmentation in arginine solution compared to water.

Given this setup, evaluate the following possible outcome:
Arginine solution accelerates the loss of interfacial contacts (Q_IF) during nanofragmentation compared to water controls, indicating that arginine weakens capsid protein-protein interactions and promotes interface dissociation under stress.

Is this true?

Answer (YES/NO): NO